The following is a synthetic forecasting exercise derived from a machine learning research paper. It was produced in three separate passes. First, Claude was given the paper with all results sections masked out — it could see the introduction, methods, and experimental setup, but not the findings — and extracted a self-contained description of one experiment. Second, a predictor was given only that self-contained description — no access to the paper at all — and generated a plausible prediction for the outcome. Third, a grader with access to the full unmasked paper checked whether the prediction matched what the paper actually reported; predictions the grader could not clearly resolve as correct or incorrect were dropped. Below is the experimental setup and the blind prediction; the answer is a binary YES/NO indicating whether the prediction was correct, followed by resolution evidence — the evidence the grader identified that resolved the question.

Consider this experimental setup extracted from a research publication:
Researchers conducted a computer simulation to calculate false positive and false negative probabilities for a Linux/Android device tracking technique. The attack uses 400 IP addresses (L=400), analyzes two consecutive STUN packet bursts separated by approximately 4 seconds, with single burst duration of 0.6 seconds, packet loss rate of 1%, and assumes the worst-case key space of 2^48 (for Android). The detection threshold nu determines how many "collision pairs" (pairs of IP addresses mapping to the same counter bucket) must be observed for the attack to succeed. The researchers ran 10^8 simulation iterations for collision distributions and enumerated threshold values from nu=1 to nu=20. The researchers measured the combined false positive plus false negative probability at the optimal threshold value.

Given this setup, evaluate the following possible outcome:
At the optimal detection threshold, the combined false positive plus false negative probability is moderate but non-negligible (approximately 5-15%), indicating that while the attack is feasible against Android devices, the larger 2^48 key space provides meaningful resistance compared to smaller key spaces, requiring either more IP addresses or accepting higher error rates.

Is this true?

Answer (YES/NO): NO